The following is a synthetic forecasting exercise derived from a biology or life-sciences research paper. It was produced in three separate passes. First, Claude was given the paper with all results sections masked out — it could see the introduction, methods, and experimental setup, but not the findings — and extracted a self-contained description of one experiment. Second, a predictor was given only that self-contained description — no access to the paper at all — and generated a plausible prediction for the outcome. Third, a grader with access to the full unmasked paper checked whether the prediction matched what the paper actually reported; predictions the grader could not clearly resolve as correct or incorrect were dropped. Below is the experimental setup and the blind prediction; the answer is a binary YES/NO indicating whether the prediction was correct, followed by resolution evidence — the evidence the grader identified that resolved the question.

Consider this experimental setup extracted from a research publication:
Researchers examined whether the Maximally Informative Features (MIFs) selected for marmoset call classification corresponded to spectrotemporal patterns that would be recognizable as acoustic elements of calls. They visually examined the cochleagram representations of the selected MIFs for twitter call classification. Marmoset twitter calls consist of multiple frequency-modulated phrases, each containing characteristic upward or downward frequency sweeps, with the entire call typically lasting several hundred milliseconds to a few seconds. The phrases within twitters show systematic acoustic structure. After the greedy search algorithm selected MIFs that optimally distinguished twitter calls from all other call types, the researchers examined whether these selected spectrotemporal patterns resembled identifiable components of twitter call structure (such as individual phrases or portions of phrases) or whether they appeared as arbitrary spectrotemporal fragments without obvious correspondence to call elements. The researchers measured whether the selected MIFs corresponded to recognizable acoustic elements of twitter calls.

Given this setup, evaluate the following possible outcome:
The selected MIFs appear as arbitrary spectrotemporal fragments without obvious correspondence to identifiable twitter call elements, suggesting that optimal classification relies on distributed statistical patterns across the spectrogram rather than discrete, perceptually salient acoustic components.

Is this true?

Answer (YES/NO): NO